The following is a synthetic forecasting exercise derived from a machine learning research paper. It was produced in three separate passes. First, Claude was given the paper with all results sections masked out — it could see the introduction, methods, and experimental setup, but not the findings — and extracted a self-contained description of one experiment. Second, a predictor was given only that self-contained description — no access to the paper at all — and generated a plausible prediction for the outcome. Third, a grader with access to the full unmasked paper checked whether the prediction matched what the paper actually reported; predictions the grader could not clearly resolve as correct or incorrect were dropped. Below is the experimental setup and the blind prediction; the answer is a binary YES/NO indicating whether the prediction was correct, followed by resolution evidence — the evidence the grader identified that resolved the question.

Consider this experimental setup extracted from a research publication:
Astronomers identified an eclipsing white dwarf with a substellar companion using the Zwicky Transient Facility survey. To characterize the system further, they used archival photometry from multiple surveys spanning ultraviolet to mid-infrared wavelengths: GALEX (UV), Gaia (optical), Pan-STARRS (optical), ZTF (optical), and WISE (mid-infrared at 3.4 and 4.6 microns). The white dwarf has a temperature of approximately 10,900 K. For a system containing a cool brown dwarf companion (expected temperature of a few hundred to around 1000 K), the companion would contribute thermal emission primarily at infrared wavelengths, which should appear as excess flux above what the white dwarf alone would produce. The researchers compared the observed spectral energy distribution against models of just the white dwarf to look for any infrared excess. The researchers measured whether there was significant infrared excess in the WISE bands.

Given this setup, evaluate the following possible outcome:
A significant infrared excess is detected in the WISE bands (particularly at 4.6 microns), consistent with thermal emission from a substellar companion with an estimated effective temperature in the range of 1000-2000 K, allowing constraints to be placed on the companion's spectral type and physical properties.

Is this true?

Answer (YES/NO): NO